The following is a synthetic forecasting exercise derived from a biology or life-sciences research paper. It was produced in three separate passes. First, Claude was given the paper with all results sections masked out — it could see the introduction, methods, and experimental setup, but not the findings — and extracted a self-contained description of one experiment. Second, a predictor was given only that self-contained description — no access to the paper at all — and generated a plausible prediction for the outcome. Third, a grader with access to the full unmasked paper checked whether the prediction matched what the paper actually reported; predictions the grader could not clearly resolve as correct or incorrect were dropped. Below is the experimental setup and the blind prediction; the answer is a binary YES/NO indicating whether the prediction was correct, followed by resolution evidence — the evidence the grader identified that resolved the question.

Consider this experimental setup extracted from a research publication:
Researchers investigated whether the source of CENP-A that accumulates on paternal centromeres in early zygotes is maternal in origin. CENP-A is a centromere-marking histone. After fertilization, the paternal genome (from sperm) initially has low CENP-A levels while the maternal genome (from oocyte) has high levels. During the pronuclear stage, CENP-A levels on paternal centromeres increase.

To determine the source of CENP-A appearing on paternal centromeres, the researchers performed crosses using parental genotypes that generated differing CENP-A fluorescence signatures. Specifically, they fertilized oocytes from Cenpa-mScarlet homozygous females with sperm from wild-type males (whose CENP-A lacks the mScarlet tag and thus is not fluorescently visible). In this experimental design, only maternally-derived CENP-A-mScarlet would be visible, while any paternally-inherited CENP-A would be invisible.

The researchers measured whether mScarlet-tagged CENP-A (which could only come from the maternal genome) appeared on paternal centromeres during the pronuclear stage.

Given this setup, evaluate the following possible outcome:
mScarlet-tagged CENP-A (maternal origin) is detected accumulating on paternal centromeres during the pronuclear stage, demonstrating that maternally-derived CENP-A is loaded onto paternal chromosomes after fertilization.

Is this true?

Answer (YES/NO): YES